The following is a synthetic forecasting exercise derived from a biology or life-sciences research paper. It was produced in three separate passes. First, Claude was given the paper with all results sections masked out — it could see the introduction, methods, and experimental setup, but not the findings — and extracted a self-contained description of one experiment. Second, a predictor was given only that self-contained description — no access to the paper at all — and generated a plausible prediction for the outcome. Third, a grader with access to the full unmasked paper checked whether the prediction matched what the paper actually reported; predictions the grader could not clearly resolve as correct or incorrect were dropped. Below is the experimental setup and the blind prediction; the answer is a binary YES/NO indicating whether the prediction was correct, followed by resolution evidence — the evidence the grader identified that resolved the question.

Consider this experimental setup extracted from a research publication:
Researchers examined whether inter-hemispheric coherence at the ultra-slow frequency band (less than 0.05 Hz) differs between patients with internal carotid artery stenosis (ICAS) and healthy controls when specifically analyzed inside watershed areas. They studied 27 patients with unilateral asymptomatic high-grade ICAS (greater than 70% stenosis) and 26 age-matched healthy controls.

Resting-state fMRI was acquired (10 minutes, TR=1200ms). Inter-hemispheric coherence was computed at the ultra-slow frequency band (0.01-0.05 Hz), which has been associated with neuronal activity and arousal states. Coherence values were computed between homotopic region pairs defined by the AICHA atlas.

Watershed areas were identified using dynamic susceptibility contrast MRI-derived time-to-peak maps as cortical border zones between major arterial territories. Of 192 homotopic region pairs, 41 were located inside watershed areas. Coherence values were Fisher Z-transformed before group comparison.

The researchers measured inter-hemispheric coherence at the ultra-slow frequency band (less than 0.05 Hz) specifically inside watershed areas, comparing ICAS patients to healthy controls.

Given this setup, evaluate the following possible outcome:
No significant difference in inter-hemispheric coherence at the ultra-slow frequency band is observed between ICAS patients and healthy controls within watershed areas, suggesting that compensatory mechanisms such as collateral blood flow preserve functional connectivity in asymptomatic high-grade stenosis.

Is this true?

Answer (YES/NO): YES